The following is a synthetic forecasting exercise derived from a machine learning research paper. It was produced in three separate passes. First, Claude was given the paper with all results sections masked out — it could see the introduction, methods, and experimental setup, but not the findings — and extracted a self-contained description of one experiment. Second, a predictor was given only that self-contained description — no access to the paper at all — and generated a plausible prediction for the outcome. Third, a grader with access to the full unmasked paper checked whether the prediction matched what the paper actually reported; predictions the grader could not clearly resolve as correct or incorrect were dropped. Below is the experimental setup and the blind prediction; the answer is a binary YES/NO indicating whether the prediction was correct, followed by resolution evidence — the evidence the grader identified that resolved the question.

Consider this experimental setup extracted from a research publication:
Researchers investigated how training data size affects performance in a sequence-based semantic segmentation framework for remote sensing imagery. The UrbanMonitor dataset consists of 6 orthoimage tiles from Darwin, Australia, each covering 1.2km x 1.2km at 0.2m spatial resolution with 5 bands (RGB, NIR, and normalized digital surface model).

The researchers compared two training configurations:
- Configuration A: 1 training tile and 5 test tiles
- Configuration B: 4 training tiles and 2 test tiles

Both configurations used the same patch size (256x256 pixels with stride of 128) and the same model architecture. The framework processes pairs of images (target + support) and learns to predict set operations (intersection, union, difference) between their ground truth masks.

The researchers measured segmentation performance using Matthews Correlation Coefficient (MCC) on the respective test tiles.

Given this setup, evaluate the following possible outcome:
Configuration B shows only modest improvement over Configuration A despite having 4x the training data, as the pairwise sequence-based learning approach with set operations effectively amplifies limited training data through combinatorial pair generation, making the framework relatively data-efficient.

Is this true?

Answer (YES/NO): NO